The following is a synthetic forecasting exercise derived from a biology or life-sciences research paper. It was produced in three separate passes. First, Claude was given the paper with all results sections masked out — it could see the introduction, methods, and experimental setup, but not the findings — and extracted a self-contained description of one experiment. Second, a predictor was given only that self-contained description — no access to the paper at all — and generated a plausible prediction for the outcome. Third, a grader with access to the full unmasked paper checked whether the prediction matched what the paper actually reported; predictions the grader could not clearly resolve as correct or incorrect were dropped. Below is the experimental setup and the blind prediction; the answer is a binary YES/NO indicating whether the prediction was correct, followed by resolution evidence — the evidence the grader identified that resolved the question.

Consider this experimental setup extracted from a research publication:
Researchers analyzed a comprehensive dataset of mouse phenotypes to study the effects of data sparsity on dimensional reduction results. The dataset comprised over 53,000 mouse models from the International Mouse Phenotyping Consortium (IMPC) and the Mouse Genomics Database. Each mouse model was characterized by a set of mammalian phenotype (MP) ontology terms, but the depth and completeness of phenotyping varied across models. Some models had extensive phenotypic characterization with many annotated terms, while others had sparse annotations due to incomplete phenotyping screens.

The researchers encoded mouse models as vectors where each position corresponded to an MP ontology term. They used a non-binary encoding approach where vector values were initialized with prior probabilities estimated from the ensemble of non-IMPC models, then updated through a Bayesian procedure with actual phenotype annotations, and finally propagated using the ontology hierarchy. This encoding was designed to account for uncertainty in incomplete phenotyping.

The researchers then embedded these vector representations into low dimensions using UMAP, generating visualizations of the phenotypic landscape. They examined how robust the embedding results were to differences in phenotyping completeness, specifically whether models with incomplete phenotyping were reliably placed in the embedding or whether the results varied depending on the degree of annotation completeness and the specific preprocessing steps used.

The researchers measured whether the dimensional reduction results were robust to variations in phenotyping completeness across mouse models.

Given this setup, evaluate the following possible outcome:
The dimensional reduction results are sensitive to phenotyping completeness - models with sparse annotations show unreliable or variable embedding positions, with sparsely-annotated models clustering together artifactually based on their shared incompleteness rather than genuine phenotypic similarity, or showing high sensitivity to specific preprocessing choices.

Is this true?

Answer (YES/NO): YES